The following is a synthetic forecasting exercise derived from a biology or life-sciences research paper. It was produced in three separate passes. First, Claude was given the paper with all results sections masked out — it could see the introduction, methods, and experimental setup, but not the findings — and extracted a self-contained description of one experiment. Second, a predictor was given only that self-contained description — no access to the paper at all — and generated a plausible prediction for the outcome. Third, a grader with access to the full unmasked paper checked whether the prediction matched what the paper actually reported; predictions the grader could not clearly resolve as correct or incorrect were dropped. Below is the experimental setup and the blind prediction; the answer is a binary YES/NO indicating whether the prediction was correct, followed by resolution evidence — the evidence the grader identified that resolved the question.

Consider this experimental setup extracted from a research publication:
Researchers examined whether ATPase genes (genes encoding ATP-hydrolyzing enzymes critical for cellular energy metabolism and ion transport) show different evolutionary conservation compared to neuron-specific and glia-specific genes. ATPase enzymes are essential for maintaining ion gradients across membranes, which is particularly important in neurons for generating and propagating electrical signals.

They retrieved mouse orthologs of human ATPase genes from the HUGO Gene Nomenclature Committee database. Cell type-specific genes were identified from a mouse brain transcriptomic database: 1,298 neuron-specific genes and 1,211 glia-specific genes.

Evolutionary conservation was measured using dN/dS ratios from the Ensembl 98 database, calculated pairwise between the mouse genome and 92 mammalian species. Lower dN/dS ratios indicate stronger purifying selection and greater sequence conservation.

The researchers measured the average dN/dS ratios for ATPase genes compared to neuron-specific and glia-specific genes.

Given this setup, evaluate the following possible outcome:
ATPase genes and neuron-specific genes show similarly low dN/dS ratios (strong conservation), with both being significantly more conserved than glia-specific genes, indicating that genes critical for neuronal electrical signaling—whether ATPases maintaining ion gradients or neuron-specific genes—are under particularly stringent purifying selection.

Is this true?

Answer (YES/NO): YES